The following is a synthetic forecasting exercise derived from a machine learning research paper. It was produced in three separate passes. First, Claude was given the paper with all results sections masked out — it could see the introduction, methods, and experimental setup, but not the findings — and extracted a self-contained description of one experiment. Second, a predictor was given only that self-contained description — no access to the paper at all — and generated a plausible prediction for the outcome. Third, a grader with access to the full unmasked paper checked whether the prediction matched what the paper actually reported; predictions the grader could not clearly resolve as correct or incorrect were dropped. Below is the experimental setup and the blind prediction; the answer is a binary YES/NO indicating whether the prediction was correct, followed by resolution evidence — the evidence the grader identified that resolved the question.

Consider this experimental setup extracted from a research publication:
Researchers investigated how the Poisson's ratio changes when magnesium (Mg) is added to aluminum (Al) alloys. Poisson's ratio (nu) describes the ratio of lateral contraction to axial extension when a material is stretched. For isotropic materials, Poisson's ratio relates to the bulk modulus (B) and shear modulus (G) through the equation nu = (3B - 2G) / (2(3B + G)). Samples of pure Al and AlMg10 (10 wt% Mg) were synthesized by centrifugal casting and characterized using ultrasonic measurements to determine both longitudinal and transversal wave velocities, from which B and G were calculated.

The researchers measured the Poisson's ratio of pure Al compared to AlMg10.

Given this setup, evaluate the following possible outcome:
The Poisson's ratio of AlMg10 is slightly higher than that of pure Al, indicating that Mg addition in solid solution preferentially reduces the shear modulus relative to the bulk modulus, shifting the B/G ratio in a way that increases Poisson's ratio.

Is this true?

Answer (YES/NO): YES